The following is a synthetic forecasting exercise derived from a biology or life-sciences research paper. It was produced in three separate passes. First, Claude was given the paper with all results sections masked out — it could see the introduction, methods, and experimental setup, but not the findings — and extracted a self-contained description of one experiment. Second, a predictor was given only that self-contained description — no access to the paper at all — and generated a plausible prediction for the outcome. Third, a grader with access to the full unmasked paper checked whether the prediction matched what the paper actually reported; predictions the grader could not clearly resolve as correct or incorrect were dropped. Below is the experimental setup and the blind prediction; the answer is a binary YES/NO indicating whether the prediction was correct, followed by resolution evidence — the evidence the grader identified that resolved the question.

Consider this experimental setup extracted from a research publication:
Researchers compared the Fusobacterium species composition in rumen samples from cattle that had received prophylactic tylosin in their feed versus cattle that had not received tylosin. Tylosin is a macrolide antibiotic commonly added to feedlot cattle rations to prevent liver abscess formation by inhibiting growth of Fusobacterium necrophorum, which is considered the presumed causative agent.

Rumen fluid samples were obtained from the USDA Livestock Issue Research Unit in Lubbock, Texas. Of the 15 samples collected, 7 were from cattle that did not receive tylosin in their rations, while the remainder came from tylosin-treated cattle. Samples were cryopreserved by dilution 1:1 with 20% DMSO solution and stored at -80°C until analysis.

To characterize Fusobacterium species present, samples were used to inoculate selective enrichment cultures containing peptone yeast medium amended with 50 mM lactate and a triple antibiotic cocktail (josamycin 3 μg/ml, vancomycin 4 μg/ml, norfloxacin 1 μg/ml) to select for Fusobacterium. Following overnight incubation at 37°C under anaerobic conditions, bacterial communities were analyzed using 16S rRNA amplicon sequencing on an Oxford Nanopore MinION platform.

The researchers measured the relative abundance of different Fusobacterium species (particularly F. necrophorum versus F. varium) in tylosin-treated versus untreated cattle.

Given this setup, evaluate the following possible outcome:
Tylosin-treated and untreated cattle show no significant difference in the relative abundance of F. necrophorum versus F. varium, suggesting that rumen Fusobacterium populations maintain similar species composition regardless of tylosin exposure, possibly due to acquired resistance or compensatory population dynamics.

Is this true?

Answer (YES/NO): NO